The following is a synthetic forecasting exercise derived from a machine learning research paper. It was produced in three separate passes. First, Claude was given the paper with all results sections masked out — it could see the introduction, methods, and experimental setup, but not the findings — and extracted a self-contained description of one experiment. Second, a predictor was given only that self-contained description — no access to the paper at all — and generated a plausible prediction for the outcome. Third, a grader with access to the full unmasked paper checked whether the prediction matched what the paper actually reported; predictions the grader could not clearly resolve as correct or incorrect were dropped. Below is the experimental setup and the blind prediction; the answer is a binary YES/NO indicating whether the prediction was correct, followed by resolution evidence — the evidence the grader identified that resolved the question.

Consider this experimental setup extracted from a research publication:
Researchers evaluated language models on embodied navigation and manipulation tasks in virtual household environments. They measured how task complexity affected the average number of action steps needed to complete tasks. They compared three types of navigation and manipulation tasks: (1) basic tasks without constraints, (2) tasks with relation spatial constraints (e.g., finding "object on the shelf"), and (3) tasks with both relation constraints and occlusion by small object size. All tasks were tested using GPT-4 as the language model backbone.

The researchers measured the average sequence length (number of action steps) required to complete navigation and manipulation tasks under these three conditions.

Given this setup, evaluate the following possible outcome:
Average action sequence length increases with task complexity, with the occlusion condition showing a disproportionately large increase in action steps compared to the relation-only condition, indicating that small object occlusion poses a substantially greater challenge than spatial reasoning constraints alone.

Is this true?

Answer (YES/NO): NO